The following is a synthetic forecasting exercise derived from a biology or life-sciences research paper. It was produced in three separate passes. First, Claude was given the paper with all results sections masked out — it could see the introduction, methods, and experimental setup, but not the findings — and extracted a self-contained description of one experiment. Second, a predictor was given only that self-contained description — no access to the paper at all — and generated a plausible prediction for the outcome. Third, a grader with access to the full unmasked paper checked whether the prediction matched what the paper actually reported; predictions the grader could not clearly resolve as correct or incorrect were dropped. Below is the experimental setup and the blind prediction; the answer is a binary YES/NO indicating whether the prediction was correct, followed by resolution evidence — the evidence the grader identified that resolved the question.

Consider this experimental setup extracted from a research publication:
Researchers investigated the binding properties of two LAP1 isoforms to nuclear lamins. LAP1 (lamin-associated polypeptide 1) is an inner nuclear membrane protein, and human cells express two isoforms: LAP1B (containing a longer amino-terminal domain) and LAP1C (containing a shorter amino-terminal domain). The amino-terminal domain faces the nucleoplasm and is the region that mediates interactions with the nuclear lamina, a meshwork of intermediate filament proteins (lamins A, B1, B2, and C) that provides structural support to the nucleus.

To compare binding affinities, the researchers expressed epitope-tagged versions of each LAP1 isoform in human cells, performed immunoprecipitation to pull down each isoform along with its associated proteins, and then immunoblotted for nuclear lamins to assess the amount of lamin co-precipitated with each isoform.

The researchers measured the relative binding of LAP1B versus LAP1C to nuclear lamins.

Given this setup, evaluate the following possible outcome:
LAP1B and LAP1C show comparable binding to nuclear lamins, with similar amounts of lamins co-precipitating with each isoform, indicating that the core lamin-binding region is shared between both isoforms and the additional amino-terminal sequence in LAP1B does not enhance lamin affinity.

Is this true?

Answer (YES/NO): NO